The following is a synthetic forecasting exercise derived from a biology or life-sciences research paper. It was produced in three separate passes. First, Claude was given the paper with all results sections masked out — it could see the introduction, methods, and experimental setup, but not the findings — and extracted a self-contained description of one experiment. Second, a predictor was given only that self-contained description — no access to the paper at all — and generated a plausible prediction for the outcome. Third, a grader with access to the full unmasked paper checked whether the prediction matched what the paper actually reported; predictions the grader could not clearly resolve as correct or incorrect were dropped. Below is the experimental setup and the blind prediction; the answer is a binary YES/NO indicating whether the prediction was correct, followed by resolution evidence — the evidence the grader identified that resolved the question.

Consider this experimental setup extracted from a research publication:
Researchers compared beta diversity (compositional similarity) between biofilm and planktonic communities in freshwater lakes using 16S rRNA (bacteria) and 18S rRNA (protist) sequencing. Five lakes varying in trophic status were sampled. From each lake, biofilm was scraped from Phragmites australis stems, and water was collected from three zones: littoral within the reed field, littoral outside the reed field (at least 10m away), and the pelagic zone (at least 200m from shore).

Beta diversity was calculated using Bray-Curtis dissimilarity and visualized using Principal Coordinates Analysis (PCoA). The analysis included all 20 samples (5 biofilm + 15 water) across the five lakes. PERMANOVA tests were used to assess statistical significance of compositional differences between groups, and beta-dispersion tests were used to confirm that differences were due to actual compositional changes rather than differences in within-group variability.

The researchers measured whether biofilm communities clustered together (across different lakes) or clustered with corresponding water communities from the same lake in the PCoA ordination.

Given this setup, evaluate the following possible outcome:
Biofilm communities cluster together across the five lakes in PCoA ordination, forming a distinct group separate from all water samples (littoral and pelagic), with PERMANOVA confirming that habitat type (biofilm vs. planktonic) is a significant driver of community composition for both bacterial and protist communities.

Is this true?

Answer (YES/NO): YES